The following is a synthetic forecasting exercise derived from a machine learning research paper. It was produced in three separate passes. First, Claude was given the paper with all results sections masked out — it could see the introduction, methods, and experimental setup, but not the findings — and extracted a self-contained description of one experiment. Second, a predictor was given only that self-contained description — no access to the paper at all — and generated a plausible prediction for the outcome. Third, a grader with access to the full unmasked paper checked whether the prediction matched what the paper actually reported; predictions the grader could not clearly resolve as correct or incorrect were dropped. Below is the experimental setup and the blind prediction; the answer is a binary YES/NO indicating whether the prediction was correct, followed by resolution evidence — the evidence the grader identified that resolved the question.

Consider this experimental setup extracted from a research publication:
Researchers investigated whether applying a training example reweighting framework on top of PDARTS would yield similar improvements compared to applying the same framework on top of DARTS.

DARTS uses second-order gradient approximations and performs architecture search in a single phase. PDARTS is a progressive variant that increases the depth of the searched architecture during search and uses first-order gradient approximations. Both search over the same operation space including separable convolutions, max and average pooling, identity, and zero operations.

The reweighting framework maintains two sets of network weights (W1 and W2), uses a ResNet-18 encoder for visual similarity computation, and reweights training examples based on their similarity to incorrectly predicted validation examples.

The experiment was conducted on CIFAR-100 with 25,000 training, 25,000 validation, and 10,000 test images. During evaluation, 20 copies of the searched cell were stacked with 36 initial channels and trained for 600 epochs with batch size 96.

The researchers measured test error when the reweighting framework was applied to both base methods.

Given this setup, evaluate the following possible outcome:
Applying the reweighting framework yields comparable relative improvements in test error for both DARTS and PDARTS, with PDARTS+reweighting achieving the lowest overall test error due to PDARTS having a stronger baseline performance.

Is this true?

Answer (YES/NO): NO